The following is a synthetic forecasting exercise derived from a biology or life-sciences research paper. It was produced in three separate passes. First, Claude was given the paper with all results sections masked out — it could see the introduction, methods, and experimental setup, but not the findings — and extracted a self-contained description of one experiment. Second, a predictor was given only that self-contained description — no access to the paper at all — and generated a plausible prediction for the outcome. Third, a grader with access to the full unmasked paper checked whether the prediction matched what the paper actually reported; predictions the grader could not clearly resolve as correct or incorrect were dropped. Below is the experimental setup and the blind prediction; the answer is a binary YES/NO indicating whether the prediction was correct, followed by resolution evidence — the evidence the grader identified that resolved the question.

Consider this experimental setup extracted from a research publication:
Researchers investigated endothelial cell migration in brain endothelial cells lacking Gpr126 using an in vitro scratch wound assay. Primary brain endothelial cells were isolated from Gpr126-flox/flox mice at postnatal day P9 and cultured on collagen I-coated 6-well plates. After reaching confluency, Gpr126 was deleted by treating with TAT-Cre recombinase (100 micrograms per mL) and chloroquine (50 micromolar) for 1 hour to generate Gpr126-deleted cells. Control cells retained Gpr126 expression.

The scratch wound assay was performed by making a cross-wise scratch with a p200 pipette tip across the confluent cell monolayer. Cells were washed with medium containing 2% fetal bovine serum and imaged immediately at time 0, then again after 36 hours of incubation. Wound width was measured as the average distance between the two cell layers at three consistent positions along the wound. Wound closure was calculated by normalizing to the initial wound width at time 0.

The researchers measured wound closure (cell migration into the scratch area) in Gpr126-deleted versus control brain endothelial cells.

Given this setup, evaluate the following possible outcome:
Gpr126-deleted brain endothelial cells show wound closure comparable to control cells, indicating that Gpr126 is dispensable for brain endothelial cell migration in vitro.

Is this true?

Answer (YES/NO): NO